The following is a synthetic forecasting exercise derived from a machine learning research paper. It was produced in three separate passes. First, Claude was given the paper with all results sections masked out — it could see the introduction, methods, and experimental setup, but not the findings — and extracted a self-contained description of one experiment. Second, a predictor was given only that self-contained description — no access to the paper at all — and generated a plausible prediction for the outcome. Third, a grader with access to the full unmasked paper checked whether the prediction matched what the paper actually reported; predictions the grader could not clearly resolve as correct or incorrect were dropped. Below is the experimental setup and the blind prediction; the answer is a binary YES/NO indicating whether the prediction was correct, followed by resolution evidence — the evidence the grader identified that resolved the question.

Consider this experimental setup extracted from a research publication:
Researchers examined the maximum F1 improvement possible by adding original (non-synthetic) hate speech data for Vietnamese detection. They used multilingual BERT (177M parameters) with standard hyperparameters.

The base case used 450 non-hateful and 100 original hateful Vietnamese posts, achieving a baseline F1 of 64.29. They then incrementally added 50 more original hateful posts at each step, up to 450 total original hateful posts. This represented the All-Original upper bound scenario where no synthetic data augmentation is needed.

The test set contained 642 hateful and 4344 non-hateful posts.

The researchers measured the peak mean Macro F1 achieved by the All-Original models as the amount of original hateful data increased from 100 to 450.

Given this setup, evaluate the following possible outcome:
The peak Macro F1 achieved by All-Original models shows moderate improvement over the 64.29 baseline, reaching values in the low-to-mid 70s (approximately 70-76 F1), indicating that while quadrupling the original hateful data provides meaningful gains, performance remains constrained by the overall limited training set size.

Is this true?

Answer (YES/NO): NO